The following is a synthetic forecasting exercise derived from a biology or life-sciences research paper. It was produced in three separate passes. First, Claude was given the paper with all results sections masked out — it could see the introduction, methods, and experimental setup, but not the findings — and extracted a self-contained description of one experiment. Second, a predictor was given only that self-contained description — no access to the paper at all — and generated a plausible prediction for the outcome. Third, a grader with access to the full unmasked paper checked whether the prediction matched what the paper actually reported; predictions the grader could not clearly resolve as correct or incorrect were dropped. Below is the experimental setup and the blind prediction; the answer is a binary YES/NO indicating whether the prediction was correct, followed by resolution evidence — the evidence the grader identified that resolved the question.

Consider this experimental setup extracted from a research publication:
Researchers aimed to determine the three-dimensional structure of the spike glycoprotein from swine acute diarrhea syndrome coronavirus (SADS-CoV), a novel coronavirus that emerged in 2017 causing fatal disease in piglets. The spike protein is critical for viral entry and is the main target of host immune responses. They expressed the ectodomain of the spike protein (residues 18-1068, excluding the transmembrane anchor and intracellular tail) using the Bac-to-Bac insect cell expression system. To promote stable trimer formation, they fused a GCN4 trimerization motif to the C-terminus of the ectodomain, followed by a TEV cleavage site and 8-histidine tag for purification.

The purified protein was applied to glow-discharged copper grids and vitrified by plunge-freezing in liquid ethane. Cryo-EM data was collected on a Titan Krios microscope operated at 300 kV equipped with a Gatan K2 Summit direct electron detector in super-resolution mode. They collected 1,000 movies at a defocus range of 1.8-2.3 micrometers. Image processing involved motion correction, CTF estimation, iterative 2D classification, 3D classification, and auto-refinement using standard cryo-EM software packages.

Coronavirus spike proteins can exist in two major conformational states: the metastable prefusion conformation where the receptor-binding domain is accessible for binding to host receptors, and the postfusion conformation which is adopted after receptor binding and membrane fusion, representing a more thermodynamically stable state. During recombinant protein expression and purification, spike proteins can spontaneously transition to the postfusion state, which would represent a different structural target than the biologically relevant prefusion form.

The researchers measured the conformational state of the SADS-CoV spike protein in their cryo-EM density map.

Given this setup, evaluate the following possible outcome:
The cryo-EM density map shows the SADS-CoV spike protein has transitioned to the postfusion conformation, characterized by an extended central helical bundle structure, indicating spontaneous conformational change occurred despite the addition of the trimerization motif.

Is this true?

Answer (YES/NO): NO